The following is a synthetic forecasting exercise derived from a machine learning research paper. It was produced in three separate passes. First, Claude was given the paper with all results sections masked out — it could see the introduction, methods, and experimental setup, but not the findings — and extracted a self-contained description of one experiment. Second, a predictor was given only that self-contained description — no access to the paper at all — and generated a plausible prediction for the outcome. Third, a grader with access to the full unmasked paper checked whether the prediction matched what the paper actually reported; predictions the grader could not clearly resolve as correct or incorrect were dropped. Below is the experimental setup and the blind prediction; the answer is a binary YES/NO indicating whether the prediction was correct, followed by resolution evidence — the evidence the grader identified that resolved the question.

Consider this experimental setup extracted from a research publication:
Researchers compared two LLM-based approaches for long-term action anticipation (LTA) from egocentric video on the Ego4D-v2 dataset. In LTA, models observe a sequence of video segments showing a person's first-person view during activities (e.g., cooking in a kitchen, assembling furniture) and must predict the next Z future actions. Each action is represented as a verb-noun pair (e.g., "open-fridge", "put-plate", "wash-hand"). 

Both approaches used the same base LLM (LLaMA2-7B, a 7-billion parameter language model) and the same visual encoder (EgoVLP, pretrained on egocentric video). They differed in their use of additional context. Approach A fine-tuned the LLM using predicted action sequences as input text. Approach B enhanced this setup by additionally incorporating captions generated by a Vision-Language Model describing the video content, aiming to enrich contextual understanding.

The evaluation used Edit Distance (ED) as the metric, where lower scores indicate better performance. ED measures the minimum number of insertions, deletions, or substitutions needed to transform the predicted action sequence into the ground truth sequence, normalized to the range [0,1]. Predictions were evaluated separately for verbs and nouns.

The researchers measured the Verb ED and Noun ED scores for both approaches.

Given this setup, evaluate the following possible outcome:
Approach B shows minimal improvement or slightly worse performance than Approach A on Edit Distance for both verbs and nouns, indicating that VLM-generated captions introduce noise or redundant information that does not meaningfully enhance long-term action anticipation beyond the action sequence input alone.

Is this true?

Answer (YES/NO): NO